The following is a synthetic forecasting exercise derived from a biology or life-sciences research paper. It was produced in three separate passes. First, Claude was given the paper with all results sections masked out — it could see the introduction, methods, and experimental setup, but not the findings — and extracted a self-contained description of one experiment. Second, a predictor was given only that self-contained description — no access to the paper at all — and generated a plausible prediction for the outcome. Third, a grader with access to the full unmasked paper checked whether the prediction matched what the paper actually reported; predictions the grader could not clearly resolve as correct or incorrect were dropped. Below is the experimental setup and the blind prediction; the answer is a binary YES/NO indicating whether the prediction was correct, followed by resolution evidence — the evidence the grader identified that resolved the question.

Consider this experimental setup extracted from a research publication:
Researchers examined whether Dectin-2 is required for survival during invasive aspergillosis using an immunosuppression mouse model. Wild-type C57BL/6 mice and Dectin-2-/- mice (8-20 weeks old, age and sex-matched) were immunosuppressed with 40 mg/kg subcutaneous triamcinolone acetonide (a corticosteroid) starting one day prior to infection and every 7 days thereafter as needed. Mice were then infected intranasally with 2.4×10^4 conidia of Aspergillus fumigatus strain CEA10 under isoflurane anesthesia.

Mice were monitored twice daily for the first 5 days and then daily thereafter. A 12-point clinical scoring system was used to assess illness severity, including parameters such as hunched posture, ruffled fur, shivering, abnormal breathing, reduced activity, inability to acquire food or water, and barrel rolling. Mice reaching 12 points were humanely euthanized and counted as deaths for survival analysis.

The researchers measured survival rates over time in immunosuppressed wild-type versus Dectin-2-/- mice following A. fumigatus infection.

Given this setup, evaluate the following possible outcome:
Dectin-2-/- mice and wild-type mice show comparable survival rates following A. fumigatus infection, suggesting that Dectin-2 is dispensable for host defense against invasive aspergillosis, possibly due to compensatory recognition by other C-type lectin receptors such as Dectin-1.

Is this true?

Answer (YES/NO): YES